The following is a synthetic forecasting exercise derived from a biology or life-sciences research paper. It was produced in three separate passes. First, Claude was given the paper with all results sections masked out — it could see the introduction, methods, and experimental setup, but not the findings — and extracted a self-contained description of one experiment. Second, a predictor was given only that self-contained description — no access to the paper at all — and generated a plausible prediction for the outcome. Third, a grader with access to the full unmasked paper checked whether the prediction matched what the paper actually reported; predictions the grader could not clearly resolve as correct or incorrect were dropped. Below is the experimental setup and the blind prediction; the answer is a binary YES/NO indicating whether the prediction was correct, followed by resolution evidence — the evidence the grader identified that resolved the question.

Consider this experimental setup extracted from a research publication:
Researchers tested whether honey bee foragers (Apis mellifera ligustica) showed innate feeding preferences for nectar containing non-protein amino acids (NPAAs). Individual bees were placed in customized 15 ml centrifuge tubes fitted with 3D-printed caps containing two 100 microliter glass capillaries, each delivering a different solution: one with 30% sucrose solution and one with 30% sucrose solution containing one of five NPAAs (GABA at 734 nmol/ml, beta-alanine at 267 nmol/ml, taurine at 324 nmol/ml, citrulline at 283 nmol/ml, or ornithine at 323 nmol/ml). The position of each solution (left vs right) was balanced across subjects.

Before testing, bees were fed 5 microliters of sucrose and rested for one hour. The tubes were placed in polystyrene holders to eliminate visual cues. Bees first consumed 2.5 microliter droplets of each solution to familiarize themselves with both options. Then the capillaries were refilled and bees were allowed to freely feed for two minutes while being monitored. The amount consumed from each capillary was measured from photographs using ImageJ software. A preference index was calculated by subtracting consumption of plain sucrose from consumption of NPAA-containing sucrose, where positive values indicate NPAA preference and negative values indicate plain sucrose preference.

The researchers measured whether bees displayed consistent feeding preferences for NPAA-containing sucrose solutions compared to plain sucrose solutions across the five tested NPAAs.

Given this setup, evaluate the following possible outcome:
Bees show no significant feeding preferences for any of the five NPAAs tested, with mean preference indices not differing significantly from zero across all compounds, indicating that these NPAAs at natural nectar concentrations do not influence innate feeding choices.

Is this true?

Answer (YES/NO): YES